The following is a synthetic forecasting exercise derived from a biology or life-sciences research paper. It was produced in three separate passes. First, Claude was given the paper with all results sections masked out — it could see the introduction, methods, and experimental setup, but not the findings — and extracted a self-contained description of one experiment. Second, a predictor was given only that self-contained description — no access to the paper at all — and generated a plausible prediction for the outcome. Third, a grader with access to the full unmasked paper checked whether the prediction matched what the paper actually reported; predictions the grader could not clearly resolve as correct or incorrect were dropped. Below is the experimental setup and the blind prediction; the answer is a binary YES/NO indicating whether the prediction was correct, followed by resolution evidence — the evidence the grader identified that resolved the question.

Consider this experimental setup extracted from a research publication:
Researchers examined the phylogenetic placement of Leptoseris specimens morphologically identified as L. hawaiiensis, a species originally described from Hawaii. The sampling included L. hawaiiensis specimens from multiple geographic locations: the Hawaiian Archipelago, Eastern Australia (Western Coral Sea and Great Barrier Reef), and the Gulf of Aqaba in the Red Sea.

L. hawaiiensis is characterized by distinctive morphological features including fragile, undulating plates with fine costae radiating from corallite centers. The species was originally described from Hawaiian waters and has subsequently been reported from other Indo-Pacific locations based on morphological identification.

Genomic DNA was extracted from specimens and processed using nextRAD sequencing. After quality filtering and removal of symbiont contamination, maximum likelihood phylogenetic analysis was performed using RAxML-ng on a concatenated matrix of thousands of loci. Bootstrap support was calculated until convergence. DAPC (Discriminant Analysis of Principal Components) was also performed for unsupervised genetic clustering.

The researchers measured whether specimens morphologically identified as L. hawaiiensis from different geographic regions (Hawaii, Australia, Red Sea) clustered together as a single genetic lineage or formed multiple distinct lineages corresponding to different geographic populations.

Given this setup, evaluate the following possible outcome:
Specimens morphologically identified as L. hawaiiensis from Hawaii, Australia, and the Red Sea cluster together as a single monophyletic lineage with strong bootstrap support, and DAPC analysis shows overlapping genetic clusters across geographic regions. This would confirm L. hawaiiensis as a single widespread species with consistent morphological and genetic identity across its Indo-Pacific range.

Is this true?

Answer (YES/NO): NO